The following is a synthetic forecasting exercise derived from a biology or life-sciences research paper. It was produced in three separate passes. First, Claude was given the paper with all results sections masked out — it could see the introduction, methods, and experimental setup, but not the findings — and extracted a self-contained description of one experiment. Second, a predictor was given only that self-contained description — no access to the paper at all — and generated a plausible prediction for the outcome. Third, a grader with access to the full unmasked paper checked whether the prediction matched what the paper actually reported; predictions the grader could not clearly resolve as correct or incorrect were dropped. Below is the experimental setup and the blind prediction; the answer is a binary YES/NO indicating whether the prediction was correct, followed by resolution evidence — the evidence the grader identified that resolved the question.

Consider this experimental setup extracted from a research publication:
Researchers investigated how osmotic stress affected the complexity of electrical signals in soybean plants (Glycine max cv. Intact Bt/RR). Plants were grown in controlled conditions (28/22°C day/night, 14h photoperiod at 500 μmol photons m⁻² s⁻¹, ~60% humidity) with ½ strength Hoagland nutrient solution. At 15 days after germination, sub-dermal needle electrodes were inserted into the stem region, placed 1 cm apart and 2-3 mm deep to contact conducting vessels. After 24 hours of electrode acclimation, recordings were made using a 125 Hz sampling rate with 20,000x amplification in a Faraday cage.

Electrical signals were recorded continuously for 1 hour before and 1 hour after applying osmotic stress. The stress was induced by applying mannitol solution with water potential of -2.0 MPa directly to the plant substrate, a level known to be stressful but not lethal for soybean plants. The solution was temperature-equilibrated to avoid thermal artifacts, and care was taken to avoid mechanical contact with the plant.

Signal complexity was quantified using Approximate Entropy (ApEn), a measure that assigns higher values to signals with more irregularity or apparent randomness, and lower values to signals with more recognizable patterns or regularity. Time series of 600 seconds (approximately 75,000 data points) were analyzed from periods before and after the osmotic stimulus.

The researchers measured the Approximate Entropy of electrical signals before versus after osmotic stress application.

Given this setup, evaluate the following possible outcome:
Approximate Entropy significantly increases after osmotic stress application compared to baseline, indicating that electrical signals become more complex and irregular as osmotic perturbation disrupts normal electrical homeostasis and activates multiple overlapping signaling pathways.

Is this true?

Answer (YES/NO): NO